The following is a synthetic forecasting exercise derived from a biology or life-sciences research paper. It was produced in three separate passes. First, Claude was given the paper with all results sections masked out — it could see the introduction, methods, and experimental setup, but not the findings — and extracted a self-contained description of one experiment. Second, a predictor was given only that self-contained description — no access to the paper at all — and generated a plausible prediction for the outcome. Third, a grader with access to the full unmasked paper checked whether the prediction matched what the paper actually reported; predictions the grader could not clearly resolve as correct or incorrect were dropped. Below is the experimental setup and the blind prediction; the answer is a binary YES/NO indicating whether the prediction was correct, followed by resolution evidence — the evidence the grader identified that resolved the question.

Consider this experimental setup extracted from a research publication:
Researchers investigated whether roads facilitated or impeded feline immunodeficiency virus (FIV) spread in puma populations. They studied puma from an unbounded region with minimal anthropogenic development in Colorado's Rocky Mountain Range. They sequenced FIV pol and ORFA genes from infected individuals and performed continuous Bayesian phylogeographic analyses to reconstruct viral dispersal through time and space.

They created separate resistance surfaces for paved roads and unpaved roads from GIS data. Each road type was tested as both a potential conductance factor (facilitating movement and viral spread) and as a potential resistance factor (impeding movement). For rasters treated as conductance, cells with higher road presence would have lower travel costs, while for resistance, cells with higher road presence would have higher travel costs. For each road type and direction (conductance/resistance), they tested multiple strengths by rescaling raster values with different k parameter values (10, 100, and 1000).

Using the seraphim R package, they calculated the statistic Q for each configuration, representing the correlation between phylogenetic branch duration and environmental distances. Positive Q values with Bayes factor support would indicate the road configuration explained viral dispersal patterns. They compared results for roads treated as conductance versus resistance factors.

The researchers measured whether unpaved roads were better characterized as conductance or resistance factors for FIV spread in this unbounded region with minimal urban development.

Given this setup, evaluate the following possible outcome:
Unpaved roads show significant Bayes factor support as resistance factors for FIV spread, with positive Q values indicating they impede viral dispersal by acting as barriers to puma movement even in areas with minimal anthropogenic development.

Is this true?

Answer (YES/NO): NO